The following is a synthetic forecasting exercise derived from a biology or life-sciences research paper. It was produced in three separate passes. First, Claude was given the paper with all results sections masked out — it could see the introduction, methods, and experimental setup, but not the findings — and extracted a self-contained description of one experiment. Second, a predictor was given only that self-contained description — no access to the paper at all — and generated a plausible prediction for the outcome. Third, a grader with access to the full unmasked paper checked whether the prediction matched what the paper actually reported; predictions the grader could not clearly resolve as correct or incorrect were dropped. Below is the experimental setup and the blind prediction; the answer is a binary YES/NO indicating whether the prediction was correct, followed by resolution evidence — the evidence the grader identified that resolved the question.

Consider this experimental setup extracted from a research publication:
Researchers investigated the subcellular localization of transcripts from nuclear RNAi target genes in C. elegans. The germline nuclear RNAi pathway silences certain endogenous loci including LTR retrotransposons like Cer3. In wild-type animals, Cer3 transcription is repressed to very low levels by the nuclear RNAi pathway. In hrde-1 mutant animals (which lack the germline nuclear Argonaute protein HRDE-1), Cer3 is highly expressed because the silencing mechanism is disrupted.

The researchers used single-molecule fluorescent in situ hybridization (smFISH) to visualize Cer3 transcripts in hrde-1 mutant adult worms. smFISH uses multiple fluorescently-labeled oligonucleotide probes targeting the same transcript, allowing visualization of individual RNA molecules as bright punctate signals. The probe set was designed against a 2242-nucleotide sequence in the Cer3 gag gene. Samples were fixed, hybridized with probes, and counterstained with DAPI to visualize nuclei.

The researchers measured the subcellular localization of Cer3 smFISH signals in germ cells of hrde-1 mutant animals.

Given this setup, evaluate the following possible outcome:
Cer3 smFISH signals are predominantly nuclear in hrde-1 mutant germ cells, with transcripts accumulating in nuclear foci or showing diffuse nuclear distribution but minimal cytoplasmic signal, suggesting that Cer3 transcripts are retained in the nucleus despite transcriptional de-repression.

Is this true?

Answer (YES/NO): NO